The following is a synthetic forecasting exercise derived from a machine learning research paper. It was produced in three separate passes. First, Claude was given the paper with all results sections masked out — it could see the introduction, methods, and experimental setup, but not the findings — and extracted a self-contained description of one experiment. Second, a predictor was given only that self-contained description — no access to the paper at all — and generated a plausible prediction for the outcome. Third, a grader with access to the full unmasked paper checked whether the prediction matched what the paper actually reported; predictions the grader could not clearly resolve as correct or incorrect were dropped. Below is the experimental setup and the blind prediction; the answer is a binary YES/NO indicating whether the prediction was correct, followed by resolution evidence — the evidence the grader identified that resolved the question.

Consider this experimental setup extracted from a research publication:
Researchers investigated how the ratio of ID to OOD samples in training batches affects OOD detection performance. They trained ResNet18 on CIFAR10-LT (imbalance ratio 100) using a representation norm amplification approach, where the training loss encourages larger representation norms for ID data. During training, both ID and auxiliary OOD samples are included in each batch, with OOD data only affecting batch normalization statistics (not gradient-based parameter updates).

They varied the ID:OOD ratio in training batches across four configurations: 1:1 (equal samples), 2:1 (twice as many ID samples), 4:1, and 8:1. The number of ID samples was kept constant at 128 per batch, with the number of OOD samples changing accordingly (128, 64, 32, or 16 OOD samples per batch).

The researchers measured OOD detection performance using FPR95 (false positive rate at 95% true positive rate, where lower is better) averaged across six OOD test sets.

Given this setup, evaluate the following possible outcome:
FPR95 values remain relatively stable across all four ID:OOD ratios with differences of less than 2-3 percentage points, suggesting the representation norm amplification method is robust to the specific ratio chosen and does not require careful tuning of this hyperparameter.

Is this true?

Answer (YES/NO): NO